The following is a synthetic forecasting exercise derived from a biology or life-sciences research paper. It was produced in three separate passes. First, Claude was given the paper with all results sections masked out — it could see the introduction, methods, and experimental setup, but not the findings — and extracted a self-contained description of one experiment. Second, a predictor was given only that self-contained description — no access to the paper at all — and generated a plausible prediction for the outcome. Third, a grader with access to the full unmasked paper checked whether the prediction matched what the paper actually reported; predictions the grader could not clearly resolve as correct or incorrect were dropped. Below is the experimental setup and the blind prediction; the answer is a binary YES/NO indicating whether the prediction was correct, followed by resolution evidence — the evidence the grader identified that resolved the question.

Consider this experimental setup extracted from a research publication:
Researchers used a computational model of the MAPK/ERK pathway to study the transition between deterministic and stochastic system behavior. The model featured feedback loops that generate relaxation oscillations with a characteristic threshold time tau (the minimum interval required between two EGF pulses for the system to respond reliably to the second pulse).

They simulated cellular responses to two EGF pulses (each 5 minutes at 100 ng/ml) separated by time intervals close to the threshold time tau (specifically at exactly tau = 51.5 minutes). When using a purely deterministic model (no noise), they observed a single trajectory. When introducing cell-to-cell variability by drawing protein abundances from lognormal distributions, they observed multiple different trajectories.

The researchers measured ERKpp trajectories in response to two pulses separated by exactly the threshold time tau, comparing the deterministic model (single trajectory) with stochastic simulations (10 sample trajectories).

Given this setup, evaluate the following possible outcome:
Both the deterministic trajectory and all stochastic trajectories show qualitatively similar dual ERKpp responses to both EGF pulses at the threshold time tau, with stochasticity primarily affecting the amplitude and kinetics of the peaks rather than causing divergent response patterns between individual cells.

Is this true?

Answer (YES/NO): NO